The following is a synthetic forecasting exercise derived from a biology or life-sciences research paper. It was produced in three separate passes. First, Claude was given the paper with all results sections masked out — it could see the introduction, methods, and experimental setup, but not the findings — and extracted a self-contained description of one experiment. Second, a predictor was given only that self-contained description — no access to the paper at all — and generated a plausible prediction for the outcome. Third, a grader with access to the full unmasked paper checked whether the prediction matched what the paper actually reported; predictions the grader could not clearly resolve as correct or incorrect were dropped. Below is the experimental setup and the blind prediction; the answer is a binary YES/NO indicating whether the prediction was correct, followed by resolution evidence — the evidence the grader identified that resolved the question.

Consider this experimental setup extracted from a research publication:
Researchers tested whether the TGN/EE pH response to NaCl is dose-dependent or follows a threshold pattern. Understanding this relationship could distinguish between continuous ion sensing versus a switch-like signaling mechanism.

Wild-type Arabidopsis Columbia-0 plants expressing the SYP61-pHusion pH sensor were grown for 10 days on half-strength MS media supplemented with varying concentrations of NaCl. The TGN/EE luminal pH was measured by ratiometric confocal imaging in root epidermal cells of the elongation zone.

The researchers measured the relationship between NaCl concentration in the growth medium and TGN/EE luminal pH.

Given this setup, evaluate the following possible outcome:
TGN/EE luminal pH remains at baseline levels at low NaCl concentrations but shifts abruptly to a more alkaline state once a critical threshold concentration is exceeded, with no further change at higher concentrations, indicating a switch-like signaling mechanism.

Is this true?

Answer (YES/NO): NO